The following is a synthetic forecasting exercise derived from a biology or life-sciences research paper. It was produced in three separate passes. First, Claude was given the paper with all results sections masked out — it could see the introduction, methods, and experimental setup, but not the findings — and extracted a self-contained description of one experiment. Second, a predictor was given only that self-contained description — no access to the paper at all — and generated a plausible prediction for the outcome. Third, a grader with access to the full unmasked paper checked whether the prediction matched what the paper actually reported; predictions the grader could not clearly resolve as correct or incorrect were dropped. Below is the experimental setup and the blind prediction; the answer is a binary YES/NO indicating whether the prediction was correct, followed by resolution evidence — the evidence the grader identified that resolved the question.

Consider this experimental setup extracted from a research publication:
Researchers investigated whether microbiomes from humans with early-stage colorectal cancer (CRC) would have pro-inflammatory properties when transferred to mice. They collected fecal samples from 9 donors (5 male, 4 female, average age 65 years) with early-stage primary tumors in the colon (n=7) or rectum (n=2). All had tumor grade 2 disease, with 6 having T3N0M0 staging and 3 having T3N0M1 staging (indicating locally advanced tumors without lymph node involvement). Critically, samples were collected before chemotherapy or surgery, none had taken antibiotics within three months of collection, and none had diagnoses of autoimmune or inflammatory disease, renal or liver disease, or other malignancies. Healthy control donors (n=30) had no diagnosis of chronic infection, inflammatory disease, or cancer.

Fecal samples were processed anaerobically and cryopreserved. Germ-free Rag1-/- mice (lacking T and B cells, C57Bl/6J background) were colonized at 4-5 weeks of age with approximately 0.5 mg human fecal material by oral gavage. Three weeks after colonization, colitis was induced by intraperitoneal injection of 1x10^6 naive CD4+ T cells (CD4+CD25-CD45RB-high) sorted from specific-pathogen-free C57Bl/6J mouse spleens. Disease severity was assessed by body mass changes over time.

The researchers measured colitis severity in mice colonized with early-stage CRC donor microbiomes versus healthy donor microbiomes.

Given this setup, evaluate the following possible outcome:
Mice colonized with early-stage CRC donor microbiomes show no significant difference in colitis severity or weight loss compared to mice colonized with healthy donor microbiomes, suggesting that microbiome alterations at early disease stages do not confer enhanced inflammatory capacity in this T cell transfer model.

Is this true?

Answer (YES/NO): YES